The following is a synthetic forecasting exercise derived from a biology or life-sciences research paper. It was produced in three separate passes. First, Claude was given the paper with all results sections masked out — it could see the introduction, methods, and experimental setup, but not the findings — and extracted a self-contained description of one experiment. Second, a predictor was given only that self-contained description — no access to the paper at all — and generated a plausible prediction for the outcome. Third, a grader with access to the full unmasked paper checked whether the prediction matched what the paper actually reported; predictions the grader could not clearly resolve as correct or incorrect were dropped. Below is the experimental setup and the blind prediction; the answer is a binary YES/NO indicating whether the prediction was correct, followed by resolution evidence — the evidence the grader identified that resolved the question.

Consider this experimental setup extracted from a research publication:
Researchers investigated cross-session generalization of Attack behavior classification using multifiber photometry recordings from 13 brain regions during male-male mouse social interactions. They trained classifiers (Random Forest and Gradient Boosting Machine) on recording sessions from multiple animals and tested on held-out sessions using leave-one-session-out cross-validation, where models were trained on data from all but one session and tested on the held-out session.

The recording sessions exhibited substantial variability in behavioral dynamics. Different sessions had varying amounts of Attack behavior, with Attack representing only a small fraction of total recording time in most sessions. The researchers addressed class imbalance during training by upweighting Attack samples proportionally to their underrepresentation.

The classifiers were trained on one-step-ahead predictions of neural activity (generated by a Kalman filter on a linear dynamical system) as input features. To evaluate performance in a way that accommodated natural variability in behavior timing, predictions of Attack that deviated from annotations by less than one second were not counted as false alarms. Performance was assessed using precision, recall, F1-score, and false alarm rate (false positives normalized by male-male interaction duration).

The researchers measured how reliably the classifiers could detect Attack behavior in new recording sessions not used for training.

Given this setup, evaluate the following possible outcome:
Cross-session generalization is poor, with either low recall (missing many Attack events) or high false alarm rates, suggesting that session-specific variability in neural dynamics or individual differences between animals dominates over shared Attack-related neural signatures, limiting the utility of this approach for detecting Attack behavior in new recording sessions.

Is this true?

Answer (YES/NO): NO